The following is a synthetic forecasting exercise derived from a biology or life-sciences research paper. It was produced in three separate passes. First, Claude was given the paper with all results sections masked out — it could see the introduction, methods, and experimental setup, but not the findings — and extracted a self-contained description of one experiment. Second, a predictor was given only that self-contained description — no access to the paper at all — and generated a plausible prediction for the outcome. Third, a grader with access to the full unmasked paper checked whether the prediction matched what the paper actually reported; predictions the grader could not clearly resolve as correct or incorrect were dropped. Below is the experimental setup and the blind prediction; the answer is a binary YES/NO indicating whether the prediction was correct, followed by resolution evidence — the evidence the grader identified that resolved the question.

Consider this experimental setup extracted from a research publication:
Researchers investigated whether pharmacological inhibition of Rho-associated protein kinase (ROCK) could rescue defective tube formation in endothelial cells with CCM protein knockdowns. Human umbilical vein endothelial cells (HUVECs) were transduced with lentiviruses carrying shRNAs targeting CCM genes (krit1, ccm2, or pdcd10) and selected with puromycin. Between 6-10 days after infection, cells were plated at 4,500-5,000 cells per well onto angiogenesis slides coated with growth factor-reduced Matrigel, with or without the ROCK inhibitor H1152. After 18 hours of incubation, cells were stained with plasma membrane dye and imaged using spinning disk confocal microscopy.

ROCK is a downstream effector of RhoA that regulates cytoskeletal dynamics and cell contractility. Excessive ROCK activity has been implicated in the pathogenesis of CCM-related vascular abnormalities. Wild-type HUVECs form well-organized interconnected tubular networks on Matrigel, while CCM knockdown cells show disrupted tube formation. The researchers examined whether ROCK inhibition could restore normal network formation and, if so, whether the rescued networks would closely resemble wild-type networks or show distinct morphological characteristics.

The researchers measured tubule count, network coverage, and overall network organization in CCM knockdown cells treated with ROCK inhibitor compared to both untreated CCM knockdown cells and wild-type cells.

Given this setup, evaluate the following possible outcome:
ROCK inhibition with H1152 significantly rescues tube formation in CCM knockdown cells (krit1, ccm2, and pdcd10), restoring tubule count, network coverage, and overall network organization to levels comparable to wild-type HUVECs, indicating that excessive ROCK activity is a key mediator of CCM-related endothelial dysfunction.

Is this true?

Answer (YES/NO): NO